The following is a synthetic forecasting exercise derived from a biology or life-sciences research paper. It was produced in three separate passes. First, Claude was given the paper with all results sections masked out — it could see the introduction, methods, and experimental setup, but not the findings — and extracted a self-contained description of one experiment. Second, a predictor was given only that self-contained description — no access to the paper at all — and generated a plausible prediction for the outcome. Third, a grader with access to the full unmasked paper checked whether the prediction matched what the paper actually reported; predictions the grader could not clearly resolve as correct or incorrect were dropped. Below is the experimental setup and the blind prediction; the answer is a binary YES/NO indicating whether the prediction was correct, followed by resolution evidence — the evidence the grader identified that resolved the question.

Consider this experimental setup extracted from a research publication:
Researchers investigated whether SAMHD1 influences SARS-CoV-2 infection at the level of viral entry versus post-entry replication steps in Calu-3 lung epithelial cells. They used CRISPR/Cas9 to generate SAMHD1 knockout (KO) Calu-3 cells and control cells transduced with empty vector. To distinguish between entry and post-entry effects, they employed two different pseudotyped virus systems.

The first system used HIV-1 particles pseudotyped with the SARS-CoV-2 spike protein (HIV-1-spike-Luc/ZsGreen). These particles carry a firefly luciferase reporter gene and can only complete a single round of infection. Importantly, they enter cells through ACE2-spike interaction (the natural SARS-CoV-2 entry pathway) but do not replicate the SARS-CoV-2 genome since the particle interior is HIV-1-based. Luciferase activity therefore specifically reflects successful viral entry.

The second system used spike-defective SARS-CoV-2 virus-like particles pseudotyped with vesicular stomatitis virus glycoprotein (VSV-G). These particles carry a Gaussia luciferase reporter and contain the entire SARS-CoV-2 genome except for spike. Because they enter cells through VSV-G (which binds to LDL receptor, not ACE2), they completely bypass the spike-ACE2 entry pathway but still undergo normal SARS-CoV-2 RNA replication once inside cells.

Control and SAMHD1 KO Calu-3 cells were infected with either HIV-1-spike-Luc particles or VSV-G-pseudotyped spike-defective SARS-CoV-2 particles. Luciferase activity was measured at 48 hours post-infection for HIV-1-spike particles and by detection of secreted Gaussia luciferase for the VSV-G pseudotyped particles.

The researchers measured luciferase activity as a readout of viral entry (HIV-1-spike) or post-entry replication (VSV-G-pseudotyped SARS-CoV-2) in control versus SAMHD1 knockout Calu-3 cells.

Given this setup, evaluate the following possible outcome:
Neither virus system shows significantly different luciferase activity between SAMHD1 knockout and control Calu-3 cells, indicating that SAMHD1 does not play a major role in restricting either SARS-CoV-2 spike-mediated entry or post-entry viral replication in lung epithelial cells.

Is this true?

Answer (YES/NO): NO